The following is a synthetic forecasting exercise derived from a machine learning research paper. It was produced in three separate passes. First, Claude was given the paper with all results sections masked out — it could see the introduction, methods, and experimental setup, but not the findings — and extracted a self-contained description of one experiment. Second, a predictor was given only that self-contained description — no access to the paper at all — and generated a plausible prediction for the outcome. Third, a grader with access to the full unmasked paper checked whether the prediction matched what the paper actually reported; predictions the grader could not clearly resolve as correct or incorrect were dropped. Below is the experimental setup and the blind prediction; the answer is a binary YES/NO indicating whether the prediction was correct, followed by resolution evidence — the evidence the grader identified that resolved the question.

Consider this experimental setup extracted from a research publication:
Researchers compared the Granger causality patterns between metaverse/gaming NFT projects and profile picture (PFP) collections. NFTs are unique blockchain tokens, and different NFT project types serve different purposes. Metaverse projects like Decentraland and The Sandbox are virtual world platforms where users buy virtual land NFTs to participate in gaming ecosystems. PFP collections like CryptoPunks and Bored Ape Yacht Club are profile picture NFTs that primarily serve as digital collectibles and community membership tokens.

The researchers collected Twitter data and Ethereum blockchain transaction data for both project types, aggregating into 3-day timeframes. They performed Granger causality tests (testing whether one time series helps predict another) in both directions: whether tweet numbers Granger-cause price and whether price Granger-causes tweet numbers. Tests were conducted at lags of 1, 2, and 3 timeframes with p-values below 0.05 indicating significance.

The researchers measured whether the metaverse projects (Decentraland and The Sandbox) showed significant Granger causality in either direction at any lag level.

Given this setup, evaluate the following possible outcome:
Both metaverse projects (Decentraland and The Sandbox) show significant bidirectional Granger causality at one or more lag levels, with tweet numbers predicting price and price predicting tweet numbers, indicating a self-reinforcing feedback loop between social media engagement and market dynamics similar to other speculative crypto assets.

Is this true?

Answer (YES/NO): NO